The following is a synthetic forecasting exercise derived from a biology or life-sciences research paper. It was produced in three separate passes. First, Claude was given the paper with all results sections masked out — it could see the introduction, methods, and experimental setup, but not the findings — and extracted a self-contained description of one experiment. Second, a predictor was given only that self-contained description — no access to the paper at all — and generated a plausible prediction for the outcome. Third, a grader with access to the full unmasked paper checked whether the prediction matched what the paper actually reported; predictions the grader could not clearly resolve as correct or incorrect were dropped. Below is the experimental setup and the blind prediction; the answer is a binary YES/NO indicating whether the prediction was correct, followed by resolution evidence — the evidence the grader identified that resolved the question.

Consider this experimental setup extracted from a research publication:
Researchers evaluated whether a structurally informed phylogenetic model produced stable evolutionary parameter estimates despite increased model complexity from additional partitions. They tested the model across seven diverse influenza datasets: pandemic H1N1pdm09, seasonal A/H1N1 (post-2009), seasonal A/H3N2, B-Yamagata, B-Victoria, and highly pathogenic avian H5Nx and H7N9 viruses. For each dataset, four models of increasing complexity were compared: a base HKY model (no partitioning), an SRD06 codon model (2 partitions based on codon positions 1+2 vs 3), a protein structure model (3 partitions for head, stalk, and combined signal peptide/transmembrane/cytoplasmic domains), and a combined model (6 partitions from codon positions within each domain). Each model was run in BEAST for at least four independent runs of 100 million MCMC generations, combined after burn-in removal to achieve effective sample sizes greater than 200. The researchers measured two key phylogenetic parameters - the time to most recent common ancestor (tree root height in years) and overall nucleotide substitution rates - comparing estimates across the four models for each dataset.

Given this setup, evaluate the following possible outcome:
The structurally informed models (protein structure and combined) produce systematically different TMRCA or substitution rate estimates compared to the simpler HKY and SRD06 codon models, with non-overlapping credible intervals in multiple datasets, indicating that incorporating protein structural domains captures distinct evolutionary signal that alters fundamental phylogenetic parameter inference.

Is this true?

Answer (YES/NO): NO